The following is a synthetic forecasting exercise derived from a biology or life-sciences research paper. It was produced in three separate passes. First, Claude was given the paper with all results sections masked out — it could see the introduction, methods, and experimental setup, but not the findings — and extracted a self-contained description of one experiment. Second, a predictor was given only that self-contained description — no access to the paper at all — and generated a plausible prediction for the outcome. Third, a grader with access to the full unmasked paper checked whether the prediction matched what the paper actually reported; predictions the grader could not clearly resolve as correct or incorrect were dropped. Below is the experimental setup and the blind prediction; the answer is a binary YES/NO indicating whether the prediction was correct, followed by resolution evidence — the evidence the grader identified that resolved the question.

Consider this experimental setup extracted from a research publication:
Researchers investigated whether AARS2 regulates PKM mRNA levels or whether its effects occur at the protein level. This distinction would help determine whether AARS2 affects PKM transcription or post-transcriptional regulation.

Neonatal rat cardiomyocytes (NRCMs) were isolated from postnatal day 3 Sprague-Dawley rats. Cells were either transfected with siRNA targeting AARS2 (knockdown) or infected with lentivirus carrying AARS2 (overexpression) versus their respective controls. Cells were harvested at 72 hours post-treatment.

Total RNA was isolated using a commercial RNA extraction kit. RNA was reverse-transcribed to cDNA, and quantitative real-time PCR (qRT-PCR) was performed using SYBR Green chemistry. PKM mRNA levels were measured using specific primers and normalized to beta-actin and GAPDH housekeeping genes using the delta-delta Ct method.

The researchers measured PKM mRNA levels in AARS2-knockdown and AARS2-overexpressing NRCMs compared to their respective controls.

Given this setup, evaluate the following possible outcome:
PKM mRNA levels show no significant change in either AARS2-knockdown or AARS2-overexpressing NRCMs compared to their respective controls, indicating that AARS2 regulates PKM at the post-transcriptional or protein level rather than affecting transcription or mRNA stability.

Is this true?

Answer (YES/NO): YES